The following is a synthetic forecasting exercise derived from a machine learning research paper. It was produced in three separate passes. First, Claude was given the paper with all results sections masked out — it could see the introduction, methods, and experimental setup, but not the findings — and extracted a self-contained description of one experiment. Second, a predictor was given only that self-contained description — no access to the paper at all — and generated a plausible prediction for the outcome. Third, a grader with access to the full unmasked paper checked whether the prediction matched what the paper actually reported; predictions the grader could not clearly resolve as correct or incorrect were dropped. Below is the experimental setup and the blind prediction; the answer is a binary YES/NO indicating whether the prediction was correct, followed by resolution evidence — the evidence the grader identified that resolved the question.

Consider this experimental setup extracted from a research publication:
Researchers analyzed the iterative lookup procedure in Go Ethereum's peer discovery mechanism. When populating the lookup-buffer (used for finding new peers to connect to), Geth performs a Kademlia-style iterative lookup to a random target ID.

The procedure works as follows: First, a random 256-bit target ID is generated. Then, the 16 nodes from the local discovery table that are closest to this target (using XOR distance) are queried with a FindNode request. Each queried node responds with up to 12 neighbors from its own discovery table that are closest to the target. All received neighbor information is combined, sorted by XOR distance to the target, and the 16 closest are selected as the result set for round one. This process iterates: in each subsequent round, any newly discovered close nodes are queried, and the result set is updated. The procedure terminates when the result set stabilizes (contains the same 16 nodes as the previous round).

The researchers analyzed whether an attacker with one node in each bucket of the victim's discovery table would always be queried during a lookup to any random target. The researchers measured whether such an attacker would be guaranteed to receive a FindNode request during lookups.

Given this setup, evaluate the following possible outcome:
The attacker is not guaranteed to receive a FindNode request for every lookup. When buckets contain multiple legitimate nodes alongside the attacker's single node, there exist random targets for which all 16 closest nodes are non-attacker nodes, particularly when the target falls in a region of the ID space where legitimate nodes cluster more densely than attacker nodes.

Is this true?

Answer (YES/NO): NO